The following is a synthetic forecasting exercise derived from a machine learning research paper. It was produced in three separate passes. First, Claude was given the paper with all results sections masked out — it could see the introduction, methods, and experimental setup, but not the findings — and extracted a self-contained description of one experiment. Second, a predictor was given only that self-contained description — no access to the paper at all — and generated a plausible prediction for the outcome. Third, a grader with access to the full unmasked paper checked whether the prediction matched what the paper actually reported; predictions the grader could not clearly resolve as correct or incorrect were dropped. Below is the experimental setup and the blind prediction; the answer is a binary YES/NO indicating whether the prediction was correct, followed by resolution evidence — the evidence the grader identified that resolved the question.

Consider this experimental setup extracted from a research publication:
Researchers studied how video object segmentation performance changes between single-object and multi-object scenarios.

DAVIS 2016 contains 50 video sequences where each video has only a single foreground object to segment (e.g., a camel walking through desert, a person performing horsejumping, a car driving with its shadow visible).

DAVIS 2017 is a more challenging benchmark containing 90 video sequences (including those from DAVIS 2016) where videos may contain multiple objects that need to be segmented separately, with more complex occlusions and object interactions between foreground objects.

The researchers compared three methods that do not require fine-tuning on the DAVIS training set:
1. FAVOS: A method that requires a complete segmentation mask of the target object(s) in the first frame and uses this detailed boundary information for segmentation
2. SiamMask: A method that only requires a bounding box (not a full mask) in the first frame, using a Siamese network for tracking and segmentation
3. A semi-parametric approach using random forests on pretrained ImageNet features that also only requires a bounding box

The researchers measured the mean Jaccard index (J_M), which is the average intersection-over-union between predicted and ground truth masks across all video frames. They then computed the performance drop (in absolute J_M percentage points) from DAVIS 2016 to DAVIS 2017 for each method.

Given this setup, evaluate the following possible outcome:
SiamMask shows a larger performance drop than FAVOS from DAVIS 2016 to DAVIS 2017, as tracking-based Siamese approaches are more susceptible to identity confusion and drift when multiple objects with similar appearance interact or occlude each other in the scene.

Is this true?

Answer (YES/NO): NO